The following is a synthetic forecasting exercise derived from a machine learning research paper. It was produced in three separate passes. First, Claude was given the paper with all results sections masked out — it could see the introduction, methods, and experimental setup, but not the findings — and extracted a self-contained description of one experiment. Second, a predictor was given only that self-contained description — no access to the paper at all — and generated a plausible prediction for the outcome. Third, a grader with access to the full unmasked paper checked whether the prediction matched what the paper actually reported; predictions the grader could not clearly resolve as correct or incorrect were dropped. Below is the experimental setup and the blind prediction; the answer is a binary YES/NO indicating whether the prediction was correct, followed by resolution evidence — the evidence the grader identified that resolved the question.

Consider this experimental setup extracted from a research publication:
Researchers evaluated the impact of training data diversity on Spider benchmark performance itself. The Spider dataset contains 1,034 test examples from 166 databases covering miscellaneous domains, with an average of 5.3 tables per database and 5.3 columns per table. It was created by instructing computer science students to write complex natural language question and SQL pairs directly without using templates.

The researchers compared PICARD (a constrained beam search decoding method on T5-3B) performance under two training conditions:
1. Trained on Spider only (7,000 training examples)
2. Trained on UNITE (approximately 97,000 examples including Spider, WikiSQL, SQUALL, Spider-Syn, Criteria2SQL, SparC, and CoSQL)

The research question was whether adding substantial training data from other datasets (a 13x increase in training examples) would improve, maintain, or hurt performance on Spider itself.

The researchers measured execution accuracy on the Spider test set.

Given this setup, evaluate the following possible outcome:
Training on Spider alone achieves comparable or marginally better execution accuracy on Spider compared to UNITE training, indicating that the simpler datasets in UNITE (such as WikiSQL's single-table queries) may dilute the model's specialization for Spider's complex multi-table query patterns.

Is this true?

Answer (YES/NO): YES